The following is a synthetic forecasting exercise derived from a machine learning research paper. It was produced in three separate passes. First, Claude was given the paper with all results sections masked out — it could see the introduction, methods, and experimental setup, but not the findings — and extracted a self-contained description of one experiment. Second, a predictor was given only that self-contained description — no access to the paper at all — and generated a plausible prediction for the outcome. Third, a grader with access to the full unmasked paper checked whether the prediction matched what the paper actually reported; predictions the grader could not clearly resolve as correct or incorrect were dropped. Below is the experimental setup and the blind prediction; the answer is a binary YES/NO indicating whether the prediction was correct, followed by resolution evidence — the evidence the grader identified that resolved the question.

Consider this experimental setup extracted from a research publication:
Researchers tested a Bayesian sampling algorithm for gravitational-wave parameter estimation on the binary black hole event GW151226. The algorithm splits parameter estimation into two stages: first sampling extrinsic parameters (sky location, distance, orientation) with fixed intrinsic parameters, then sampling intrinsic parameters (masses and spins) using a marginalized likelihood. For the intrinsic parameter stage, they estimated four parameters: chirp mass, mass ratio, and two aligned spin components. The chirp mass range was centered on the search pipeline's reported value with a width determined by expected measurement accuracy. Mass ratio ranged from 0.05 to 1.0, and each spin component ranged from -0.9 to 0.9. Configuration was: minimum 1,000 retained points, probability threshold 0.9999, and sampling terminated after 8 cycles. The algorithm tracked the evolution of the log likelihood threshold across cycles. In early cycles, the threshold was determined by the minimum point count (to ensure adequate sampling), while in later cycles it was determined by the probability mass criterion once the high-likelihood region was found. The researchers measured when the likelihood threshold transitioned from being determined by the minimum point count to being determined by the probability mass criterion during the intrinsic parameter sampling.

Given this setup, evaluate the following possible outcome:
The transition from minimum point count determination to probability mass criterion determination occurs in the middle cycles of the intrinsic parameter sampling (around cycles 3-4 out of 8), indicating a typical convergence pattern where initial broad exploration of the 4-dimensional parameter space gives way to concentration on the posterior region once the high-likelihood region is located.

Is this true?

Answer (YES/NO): NO